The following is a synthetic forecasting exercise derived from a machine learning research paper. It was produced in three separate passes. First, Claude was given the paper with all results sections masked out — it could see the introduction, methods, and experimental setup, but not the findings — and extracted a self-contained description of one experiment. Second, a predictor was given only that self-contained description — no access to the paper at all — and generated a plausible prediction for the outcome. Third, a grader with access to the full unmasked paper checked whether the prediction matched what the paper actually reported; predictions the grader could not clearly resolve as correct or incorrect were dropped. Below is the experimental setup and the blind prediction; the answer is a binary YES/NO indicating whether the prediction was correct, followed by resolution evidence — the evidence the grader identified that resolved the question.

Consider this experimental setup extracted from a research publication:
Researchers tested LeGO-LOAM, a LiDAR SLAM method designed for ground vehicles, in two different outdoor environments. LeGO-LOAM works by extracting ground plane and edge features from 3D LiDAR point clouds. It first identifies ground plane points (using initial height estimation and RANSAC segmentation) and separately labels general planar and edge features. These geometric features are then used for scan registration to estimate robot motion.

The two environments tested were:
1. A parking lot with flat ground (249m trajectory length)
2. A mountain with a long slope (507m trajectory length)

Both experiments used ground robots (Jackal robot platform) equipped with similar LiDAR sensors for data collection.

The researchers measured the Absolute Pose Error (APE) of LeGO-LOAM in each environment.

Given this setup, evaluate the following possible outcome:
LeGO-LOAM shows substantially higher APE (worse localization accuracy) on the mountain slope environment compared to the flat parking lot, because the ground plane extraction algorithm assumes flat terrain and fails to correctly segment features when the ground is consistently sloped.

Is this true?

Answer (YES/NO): YES